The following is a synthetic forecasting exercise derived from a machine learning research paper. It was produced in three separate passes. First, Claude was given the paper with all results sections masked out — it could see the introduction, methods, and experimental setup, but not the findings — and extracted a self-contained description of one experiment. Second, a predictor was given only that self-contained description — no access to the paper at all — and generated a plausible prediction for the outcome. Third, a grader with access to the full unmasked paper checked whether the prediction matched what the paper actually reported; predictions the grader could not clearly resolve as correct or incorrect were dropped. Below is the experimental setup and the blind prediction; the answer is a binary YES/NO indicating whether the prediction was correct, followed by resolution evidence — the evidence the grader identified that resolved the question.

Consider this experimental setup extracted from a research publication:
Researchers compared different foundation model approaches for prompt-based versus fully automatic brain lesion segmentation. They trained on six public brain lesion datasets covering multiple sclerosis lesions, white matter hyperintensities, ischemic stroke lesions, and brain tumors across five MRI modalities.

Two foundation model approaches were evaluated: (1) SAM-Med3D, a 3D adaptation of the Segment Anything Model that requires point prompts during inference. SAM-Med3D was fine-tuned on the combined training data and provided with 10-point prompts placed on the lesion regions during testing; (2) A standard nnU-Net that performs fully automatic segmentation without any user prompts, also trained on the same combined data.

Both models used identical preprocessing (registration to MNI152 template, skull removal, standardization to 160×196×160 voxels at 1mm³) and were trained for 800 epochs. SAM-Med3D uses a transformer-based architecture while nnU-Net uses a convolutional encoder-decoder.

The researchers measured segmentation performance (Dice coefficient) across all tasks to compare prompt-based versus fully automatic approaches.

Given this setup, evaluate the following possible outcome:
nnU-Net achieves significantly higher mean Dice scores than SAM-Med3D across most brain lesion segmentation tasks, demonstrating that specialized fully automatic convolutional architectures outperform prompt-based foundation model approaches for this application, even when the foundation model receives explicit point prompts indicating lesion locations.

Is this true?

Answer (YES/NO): YES